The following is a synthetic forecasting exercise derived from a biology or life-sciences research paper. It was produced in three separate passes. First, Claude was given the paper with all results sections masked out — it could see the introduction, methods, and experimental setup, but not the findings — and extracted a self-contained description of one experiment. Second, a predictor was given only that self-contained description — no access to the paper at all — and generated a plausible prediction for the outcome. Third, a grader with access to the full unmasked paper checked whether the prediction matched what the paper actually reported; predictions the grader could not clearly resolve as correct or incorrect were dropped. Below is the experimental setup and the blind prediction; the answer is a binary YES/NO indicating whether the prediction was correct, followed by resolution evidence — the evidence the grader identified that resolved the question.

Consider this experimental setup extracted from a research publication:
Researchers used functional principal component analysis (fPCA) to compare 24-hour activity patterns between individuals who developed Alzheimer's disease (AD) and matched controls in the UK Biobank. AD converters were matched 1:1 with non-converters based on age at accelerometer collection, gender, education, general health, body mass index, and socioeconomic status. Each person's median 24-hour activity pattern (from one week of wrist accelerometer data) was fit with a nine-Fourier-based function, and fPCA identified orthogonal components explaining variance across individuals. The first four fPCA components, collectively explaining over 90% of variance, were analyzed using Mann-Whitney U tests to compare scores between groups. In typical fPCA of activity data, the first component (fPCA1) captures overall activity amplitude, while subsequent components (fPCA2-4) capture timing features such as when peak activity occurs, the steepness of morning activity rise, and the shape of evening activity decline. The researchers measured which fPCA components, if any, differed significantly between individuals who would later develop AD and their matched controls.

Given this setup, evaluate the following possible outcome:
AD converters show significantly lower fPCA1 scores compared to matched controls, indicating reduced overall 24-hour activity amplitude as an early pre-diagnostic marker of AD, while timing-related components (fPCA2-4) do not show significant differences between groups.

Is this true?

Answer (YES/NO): NO